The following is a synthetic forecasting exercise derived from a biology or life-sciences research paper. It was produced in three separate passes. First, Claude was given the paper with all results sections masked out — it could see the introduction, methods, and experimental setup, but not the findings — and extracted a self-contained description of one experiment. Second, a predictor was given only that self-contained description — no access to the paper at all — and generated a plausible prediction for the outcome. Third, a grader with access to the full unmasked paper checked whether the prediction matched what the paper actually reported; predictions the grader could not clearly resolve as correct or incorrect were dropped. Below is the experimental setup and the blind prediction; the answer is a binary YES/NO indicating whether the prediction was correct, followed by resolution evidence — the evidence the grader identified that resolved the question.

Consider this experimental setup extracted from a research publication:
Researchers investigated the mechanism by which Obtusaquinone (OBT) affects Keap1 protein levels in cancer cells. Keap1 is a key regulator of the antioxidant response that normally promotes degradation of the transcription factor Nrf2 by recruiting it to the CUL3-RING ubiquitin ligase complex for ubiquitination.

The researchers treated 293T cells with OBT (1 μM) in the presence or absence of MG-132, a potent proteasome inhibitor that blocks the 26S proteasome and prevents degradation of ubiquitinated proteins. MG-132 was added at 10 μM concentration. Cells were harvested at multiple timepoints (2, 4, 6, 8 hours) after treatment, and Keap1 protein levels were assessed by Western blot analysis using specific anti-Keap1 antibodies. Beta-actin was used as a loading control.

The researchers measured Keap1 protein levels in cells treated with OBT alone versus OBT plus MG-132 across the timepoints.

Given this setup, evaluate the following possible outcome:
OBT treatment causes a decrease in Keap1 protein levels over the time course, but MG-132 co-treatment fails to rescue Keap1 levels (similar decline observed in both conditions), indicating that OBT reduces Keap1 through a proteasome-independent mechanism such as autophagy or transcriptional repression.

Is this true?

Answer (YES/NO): NO